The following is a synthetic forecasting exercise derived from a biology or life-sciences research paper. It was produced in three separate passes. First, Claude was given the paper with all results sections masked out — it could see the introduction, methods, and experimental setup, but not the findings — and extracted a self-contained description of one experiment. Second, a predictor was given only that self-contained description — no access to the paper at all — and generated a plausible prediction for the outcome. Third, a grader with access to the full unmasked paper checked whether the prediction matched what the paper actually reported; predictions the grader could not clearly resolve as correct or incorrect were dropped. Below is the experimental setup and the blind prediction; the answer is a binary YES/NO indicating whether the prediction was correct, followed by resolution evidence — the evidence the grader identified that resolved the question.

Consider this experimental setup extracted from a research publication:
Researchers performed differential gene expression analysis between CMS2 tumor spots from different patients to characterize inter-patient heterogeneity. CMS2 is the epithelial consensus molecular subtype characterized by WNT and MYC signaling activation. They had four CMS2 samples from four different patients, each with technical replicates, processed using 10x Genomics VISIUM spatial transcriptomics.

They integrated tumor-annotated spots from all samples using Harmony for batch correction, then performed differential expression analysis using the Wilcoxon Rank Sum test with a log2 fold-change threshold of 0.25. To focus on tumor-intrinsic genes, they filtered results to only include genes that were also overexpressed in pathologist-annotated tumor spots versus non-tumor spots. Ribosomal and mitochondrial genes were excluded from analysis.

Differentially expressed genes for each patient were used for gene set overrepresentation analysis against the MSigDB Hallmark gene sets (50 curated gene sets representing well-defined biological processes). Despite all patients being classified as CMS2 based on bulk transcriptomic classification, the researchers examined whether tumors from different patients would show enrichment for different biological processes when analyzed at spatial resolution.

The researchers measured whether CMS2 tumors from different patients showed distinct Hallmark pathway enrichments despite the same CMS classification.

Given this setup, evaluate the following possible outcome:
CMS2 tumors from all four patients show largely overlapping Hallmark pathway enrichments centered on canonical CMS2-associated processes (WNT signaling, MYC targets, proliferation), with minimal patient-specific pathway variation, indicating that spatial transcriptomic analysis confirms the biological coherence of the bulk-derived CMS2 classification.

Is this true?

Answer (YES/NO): NO